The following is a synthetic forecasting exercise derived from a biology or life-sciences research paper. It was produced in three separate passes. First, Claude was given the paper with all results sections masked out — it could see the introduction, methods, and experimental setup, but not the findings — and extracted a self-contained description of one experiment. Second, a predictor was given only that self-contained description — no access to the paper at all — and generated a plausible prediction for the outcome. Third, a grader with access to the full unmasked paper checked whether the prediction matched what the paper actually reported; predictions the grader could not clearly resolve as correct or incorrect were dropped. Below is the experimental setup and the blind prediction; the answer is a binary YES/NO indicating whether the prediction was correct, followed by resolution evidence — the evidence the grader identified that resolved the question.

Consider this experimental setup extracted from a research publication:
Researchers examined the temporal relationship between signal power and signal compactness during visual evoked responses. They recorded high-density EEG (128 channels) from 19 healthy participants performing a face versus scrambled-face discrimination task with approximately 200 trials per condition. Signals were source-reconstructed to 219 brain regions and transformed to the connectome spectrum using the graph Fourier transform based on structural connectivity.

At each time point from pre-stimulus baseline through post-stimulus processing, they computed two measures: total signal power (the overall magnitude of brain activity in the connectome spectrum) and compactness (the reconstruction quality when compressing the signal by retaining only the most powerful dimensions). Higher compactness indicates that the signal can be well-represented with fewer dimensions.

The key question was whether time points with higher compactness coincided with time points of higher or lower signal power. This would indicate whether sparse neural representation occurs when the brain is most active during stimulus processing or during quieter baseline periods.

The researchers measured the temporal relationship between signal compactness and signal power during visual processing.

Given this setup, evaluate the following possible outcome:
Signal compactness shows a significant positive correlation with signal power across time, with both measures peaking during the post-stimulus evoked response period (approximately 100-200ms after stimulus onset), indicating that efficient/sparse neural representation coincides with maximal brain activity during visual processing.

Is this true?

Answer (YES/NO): YES